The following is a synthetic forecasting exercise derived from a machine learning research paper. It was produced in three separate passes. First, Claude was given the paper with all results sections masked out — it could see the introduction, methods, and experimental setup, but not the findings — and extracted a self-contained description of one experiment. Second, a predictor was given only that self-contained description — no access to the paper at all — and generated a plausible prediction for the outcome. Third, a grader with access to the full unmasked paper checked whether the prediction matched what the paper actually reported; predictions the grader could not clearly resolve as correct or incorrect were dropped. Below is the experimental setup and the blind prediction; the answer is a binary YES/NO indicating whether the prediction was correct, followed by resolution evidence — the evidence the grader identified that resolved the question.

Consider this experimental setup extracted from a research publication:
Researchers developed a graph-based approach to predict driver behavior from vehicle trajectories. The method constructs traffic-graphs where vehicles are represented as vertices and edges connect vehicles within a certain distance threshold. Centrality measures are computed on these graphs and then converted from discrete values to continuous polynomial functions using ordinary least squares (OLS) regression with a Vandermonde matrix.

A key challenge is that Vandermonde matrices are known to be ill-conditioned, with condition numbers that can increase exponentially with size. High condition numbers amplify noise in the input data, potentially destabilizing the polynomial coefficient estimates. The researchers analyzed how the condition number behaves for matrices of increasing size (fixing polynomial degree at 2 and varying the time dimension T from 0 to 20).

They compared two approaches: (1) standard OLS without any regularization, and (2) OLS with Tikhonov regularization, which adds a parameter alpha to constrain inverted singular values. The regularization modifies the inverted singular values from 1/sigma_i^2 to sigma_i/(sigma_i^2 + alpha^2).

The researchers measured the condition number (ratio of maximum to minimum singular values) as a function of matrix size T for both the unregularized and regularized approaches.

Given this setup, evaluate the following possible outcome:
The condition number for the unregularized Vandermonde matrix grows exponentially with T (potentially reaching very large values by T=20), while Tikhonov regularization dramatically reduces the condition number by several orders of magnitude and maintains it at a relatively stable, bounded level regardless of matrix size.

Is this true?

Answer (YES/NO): YES